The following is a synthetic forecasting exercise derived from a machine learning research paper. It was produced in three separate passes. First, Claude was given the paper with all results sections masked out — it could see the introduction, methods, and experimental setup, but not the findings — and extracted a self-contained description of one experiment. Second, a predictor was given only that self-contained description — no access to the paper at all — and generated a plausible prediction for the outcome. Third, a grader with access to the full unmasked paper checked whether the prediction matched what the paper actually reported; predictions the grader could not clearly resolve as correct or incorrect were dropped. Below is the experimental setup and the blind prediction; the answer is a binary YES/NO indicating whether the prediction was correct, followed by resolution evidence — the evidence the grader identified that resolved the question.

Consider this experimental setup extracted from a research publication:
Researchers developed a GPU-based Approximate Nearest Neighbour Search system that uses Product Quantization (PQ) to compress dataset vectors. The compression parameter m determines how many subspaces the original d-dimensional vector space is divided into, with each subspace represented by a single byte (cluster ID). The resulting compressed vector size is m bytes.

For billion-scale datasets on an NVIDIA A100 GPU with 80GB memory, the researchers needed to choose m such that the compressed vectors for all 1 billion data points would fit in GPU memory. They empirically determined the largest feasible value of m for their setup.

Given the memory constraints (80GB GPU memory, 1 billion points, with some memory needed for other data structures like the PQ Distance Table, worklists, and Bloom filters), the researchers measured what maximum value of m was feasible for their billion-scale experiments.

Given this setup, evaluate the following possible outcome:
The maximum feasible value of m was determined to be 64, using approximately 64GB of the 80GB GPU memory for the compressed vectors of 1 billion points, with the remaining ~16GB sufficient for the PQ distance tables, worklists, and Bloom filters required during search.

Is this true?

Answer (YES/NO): NO